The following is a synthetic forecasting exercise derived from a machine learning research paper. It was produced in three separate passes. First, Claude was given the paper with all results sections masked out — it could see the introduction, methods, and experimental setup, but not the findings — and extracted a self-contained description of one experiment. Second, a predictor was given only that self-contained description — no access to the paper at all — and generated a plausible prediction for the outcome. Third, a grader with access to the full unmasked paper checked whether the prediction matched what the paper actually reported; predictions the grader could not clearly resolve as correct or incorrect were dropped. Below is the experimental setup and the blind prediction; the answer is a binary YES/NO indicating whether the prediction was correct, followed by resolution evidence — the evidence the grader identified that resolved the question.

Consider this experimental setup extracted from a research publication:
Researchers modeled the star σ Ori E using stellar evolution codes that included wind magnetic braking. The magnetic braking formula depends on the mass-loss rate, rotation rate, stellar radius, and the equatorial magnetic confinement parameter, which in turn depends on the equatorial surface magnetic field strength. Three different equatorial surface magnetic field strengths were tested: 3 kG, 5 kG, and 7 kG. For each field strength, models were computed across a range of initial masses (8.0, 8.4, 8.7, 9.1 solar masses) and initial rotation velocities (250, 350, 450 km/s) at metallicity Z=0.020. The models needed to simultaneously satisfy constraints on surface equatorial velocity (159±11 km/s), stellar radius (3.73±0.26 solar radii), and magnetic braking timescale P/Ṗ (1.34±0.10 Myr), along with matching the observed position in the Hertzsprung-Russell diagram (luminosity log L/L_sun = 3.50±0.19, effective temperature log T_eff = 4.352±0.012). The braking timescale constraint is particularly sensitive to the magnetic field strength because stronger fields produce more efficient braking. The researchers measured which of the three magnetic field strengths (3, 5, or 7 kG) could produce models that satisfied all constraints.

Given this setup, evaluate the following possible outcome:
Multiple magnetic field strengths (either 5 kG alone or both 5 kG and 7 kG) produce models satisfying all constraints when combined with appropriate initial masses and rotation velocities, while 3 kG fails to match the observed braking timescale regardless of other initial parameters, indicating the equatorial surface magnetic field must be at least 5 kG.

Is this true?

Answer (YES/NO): NO